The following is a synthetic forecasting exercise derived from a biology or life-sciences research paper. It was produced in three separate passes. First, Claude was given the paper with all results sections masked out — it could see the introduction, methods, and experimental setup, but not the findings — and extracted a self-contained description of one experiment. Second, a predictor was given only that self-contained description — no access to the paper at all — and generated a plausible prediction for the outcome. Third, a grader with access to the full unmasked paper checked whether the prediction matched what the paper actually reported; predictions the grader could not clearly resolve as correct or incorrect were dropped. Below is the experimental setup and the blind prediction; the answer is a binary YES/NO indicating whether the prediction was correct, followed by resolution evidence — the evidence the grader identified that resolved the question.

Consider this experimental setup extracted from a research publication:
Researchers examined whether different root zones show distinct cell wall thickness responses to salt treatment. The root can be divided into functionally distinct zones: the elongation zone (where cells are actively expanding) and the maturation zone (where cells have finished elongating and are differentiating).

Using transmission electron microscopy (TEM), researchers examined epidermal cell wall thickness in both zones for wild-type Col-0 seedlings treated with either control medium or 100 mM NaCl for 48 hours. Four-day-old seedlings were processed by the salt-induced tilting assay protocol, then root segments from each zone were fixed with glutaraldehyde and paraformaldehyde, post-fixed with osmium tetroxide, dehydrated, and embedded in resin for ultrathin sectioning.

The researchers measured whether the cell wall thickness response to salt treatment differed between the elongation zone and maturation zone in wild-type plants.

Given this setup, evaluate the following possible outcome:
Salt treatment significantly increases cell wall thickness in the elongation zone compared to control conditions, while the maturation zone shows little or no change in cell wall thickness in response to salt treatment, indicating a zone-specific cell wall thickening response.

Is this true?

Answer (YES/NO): YES